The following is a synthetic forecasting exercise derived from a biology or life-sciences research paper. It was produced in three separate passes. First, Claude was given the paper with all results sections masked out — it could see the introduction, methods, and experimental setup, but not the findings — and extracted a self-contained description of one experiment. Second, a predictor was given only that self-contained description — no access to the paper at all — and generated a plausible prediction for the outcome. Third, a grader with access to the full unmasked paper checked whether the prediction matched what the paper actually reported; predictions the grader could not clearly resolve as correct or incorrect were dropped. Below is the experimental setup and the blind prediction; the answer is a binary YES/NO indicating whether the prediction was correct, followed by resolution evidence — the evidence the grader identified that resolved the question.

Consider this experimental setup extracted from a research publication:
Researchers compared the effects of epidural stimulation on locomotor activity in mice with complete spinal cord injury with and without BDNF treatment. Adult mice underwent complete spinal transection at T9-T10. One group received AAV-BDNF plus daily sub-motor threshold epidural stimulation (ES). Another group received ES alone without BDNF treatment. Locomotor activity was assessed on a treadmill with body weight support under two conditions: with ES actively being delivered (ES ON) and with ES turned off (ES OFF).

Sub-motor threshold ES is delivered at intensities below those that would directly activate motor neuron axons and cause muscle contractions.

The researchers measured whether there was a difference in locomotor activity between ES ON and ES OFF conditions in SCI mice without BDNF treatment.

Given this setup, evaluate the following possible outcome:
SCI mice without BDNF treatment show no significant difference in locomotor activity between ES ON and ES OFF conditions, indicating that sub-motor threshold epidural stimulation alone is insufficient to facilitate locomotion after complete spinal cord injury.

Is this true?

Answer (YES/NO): YES